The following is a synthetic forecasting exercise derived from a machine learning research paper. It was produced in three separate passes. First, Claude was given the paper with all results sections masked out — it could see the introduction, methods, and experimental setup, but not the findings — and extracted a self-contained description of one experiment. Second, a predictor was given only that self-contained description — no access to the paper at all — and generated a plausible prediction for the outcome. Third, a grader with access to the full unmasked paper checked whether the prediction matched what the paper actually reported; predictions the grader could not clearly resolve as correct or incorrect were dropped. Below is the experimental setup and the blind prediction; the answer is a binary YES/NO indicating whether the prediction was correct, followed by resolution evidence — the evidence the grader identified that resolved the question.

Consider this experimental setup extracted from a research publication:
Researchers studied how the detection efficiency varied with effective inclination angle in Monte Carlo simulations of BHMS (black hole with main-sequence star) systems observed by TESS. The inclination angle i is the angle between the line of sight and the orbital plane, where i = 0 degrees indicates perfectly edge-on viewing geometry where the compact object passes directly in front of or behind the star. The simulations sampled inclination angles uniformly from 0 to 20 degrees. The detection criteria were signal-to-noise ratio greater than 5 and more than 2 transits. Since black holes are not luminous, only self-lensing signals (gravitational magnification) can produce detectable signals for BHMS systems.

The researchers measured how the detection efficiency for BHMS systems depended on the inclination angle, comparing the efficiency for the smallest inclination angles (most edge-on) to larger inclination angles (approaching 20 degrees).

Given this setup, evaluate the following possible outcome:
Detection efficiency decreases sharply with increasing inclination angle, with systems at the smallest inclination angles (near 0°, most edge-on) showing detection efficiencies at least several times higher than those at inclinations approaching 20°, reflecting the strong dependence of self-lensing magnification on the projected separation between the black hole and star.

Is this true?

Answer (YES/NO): YES